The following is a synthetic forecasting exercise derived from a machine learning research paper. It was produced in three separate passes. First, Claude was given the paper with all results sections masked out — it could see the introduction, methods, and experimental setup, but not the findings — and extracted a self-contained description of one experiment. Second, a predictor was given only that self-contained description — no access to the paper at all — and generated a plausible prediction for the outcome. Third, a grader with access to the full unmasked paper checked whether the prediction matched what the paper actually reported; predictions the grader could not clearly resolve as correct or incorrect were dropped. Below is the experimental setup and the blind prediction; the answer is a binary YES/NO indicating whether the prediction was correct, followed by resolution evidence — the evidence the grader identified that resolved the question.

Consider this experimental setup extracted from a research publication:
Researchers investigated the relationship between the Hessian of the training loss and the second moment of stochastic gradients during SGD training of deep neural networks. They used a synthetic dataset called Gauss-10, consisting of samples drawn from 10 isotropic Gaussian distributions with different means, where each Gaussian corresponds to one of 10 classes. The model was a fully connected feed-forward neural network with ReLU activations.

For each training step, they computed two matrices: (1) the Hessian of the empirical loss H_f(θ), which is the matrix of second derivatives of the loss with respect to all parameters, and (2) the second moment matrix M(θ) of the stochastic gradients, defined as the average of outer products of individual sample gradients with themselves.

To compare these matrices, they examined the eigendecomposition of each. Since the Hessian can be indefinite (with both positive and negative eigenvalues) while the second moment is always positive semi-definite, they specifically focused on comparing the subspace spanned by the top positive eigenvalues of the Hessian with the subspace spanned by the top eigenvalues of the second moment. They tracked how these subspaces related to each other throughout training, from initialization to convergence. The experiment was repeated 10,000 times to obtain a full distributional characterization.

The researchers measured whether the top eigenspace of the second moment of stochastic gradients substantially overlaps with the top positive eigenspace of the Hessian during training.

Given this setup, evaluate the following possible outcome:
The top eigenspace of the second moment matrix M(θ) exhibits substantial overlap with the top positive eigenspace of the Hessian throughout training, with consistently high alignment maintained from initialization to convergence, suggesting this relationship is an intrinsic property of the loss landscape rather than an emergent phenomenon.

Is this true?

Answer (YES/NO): NO